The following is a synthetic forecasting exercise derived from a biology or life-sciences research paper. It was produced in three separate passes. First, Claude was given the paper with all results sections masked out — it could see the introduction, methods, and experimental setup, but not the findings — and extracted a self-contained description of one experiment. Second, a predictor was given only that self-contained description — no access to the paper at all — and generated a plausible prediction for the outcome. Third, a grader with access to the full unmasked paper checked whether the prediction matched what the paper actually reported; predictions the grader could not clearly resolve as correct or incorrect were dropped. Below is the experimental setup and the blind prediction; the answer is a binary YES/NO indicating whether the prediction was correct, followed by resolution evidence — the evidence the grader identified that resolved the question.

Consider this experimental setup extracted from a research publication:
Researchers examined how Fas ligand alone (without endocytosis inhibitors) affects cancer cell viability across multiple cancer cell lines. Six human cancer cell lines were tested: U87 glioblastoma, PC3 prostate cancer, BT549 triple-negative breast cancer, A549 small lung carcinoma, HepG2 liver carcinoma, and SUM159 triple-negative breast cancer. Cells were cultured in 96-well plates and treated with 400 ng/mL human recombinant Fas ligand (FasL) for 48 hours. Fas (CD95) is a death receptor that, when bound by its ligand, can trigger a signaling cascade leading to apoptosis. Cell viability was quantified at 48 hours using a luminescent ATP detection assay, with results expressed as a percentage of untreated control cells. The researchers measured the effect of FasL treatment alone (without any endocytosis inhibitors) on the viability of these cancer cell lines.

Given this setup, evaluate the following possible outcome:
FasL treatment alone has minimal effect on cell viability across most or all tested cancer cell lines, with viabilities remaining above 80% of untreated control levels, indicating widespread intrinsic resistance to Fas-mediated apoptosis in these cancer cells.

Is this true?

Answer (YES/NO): NO